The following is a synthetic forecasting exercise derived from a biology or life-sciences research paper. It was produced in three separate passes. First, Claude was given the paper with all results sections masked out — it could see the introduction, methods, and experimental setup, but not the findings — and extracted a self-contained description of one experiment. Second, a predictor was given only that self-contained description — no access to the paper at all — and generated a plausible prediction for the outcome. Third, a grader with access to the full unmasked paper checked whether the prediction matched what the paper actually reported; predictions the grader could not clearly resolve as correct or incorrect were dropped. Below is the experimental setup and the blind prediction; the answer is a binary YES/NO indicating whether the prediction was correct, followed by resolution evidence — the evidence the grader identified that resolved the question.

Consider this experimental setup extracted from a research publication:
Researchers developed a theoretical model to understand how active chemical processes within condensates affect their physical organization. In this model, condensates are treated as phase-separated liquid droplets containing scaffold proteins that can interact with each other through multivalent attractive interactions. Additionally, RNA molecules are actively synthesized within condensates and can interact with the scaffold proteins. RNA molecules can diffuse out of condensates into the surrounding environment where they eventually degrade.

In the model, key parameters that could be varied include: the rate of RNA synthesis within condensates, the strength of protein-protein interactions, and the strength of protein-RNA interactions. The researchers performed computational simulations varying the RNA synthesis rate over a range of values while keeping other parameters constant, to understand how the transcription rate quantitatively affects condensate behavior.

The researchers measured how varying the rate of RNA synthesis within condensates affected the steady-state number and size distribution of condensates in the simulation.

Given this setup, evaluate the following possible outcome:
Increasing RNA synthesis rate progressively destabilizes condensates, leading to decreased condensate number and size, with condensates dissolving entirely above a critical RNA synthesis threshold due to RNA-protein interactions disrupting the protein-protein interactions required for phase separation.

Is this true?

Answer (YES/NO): NO